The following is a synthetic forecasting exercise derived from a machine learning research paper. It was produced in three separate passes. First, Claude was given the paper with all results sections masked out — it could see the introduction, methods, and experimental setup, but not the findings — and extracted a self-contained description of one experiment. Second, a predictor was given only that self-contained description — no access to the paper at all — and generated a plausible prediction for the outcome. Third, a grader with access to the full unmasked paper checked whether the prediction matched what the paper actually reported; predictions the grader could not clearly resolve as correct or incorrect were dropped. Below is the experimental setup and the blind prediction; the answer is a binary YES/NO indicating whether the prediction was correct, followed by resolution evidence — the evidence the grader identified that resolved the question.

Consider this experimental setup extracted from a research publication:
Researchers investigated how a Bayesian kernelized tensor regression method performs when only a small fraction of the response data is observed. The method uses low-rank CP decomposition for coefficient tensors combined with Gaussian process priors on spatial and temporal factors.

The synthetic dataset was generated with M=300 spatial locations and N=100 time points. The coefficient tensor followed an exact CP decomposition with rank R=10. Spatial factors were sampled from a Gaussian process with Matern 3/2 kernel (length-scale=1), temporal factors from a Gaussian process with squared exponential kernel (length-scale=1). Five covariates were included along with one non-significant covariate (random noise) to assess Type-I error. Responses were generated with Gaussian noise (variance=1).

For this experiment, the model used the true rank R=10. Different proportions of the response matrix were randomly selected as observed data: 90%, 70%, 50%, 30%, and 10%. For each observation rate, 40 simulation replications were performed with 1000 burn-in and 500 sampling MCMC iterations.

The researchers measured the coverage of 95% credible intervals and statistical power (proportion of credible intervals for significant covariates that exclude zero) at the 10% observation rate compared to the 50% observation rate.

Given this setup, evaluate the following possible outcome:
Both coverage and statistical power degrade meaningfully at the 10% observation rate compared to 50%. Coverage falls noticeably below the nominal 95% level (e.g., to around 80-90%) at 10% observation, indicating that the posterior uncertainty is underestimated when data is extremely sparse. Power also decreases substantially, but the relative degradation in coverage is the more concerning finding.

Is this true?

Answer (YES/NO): NO